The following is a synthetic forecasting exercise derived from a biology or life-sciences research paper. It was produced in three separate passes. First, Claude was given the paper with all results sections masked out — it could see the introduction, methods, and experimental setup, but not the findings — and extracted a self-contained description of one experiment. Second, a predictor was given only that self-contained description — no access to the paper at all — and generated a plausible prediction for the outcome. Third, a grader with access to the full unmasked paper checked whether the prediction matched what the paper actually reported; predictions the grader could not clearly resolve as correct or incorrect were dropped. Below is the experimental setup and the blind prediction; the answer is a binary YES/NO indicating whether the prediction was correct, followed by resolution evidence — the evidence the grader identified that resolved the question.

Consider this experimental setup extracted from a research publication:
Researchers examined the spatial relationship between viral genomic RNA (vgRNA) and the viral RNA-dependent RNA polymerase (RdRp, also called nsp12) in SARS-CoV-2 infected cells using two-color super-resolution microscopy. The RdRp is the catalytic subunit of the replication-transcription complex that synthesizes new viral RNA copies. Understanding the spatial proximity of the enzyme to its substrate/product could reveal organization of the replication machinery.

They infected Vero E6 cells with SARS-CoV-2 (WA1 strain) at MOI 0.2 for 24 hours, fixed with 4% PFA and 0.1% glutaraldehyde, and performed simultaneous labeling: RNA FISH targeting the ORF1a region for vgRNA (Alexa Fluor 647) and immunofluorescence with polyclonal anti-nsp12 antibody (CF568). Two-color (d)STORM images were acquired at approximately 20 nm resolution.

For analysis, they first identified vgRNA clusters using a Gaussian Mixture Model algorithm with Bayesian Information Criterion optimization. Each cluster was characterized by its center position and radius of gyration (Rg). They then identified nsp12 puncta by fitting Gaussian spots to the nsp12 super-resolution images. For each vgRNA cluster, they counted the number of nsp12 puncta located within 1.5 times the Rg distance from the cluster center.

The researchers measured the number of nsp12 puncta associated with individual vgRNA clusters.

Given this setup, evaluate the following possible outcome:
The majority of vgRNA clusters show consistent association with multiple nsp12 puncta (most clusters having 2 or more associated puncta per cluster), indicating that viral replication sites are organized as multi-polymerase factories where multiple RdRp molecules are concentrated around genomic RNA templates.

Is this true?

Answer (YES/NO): YES